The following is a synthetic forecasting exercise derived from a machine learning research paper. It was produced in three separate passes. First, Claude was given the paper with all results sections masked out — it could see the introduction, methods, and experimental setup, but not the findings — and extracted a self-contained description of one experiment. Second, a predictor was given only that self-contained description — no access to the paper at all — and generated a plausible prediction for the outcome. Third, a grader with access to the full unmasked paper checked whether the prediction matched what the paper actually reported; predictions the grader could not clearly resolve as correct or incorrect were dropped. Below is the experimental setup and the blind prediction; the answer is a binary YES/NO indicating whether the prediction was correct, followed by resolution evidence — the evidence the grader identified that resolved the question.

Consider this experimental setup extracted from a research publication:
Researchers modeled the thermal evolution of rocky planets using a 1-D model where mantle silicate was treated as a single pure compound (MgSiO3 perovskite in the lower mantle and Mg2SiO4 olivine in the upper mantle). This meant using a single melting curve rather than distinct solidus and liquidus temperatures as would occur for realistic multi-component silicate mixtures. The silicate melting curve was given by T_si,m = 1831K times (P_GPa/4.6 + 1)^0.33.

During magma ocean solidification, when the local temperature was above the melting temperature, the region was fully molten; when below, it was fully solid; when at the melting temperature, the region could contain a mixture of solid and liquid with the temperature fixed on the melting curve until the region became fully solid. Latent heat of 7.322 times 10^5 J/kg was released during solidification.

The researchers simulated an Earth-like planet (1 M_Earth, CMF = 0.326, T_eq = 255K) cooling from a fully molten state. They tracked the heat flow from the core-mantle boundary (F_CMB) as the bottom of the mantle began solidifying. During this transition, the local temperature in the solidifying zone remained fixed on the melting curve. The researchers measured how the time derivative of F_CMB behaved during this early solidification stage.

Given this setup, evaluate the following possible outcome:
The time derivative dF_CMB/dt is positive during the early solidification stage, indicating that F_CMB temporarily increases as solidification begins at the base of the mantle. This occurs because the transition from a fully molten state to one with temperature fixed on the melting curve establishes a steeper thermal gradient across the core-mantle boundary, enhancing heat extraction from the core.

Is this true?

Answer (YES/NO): NO